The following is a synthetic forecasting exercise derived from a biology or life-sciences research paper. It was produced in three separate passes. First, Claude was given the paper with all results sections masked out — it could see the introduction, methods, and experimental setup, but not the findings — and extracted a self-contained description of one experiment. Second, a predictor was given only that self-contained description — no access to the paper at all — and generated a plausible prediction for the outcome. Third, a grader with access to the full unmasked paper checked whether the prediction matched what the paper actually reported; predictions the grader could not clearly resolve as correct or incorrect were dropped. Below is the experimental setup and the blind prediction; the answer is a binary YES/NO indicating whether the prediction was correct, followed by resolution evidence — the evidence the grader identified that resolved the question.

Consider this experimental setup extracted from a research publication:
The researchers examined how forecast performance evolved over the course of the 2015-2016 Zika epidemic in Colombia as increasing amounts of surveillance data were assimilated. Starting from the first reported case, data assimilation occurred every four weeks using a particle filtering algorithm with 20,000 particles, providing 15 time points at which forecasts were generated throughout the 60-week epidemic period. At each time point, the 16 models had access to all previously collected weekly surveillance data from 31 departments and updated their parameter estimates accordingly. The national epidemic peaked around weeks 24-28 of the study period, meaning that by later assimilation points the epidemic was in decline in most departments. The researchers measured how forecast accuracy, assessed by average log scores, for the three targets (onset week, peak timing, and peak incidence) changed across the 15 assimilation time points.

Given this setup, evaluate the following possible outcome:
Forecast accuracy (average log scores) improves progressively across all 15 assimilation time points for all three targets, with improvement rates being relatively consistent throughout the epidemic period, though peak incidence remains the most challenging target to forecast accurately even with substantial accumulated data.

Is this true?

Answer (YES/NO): NO